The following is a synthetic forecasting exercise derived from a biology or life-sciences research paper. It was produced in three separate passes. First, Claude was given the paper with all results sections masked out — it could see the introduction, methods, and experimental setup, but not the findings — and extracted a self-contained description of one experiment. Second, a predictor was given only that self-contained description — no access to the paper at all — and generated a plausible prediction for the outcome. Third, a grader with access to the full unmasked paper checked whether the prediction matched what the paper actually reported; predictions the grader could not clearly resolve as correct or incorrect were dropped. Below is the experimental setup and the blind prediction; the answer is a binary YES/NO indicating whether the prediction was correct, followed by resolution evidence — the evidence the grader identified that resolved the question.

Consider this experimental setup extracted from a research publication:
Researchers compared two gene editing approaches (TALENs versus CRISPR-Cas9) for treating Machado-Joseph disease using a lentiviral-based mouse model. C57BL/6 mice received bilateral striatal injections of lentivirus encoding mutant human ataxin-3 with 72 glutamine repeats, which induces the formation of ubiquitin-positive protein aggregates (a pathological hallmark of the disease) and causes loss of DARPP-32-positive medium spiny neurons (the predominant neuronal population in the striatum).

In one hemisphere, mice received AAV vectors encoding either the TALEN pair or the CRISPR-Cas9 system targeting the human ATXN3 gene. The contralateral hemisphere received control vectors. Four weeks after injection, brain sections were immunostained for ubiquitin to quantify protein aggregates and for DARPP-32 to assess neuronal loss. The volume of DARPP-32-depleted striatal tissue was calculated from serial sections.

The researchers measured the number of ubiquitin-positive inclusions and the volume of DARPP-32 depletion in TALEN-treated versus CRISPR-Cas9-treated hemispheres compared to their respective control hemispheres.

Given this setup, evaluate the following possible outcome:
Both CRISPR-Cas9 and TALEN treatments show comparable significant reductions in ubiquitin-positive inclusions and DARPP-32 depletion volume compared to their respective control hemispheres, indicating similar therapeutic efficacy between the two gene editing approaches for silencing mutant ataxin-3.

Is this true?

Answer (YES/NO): NO